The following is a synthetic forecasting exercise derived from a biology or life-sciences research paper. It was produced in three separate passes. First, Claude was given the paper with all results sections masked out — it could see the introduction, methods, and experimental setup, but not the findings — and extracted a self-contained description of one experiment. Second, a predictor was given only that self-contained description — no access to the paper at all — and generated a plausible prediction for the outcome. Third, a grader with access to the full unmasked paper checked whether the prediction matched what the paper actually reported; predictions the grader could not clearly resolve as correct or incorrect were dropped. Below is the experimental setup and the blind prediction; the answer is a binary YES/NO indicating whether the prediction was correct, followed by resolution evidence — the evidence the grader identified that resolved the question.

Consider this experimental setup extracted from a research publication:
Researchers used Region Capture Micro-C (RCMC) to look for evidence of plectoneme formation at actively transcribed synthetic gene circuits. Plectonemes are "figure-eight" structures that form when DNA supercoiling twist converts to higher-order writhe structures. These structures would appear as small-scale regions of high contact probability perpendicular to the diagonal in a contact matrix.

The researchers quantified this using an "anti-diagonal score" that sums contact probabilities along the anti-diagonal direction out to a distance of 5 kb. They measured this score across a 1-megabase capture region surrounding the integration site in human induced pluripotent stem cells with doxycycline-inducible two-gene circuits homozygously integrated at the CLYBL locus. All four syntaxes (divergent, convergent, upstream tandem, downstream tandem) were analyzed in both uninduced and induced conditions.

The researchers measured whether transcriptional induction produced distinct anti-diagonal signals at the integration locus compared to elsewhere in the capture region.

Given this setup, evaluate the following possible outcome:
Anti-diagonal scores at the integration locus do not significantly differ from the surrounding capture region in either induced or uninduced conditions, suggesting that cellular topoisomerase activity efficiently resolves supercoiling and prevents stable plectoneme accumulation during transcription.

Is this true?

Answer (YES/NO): NO